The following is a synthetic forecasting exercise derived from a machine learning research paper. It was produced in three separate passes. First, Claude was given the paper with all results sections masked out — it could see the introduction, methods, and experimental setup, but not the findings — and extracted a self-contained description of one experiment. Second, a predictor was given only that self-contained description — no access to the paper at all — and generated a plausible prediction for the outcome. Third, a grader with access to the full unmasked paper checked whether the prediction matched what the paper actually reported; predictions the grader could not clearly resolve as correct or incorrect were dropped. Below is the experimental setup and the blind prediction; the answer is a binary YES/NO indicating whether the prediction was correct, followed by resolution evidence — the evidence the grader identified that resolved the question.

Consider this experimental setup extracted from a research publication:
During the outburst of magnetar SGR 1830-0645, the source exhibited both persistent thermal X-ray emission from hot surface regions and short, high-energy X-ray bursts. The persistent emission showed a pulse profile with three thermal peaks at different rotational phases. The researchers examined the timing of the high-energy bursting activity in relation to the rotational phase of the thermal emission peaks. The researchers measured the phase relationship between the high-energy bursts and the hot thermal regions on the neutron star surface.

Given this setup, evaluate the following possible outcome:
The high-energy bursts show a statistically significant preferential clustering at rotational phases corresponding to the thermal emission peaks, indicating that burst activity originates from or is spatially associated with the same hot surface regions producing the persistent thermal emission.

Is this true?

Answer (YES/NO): YES